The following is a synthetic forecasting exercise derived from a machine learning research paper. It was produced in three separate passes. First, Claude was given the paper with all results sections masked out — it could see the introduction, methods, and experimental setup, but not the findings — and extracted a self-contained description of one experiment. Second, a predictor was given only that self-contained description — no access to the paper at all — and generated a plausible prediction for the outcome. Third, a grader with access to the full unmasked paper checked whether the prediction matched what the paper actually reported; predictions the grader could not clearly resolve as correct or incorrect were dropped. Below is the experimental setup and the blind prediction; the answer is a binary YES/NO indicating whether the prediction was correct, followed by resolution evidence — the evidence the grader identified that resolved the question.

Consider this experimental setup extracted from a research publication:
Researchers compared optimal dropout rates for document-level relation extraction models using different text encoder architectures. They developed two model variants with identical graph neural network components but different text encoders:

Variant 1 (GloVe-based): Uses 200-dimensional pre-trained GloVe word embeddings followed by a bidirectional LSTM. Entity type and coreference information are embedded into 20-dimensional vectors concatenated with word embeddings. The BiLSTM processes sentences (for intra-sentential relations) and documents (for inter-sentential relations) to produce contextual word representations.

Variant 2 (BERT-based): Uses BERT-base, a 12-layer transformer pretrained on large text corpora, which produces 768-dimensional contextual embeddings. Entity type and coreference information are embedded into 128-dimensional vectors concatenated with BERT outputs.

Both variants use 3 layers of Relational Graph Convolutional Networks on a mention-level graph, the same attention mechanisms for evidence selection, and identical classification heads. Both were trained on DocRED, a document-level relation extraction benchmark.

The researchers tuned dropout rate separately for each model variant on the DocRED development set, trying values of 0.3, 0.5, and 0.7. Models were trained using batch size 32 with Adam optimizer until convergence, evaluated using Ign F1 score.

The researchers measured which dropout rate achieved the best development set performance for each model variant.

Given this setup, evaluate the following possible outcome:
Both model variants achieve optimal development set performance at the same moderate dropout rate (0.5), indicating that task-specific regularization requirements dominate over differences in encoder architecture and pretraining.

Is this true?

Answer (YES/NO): NO